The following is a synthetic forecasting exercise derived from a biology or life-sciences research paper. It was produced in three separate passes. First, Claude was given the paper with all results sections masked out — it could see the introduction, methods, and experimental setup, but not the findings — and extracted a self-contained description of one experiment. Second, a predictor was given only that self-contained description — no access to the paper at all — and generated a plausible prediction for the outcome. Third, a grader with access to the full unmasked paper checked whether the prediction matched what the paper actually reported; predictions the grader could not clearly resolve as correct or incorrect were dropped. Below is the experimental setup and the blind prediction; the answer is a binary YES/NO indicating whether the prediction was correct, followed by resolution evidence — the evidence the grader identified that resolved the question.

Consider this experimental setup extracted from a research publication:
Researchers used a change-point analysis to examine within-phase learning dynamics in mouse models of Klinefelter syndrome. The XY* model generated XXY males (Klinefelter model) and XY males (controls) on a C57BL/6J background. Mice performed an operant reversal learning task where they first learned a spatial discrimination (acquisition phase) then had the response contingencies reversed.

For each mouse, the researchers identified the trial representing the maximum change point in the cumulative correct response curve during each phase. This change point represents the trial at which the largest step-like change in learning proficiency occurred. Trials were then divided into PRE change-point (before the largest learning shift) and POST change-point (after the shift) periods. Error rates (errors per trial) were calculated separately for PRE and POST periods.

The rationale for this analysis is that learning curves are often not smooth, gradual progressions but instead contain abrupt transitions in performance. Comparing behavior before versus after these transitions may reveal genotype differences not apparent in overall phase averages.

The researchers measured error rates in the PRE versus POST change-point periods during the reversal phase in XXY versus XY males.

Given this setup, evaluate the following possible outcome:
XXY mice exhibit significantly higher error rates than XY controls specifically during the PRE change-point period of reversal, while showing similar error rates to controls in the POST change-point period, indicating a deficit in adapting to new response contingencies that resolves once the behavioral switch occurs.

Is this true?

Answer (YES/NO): NO